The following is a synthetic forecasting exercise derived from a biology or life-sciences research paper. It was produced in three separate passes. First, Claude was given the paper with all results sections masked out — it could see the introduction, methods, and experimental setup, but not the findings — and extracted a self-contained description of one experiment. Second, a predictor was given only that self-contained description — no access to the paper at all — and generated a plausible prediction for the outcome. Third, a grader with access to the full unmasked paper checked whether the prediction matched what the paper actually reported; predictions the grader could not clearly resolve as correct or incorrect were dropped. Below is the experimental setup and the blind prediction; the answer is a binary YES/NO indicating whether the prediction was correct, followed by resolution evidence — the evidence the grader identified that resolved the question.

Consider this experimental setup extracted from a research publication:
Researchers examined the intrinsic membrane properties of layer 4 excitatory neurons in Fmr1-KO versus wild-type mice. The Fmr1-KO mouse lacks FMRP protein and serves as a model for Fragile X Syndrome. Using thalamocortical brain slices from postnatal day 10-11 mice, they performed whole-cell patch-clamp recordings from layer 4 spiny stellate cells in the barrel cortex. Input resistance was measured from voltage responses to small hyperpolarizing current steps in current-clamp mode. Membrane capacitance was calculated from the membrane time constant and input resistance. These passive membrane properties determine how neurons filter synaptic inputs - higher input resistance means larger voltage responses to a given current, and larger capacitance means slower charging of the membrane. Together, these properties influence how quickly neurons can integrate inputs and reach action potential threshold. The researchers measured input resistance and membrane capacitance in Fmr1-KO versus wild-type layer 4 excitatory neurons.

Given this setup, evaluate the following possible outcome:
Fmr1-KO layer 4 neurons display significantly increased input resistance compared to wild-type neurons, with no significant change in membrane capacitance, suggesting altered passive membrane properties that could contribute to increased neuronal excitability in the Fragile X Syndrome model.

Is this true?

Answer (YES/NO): YES